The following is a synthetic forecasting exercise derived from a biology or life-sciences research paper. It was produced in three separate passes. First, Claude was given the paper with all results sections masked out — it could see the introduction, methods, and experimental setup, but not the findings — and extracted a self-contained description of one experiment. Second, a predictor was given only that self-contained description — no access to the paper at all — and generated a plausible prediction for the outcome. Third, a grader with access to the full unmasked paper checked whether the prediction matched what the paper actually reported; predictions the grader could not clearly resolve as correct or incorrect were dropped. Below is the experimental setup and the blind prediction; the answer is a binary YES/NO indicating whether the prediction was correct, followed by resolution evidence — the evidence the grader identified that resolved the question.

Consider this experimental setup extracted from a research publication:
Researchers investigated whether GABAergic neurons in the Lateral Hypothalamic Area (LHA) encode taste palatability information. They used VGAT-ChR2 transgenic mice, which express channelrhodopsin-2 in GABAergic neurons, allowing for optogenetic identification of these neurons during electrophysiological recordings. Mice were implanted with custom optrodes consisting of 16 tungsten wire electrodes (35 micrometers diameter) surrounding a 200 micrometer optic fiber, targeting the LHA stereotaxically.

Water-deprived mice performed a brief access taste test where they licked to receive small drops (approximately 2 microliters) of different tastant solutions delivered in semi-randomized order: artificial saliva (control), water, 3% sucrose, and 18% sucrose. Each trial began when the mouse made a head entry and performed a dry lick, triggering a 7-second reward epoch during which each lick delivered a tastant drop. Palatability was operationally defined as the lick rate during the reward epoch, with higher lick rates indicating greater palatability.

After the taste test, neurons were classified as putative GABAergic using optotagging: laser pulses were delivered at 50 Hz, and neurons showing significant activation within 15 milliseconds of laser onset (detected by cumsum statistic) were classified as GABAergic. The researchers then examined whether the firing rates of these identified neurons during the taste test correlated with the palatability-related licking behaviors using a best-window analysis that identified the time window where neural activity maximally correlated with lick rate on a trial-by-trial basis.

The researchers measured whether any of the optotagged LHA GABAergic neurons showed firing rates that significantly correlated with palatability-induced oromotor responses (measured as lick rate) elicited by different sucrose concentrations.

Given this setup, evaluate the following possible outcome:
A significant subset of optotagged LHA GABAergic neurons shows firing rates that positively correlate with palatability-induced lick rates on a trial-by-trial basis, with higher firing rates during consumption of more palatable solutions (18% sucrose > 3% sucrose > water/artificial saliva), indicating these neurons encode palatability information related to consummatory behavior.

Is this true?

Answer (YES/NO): YES